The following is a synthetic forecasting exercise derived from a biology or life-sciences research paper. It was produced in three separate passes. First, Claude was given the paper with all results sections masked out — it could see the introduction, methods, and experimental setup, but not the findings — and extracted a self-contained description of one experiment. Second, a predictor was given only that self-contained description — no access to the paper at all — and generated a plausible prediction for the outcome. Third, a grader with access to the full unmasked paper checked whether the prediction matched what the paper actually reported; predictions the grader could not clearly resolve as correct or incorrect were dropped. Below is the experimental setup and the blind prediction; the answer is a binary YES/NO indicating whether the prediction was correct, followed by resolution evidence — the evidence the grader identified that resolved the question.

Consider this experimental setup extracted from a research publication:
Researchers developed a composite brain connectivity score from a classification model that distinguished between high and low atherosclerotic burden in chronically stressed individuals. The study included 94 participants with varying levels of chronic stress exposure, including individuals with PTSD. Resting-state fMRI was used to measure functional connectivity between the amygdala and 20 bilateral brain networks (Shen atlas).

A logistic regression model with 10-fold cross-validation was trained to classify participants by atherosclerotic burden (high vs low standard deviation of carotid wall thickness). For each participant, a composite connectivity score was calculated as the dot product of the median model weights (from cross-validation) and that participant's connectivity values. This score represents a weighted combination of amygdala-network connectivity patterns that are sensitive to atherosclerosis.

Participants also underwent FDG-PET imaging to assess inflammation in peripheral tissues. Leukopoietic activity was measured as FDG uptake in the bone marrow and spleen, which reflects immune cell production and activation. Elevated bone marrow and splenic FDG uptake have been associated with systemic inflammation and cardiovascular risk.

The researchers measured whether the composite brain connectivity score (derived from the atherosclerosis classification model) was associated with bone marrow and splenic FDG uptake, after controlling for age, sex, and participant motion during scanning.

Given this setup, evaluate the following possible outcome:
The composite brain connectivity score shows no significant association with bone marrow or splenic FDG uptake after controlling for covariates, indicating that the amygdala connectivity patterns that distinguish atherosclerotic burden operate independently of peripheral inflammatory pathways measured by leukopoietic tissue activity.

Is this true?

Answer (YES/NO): YES